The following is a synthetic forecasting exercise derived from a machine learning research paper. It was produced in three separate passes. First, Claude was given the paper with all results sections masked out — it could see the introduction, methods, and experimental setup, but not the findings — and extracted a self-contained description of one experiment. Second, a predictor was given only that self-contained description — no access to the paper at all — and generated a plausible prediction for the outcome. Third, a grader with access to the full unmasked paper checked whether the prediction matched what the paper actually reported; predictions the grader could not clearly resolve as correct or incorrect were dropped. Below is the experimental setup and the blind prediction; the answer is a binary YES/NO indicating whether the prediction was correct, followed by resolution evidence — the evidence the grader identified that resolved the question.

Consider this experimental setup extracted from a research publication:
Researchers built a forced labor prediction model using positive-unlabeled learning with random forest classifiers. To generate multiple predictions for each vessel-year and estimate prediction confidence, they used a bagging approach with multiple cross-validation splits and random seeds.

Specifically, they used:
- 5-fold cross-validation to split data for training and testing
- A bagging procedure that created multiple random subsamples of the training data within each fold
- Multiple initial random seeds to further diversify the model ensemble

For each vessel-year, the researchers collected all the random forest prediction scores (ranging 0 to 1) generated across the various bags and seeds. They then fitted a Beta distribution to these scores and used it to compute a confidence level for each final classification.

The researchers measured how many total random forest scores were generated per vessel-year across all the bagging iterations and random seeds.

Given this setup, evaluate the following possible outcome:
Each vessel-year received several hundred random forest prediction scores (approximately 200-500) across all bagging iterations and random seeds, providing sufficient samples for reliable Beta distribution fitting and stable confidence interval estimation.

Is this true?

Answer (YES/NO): NO